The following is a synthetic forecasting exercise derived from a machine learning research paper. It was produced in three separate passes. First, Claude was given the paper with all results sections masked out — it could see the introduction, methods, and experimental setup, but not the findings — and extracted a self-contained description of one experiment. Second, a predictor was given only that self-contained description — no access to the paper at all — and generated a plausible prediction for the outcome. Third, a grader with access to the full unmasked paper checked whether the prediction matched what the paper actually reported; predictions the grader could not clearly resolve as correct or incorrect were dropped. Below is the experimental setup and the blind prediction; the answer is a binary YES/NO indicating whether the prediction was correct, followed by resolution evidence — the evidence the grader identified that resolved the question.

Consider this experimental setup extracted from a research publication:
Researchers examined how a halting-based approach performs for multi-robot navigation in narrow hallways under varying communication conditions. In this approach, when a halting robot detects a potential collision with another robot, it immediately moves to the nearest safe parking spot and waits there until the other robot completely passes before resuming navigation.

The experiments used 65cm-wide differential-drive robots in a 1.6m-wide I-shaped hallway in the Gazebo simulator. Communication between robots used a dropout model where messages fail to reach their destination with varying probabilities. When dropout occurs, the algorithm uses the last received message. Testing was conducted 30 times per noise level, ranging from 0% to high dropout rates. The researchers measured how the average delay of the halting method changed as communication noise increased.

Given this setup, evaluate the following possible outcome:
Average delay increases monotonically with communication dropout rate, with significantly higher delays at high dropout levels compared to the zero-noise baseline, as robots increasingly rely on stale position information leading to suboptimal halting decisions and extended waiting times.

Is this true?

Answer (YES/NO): NO